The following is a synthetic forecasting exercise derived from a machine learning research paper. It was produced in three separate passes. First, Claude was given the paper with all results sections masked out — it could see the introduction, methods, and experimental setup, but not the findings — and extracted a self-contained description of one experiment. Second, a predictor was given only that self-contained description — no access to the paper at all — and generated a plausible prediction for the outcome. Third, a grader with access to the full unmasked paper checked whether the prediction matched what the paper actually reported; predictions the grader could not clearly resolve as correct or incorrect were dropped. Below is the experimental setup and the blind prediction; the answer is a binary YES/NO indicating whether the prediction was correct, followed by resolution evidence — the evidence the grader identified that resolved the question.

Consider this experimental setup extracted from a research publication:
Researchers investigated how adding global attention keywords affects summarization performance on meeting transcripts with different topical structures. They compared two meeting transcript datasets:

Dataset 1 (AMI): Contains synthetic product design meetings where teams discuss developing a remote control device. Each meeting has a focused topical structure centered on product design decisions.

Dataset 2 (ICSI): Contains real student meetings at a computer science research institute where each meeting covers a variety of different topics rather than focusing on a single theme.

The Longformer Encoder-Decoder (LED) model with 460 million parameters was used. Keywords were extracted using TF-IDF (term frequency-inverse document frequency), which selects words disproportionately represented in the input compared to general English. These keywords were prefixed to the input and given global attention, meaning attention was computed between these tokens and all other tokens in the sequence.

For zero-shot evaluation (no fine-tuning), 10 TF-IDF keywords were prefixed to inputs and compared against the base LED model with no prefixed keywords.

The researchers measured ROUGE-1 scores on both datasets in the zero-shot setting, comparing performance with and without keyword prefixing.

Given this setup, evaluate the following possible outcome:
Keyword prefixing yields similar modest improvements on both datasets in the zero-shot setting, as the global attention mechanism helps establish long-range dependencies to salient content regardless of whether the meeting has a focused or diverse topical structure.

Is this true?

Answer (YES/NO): NO